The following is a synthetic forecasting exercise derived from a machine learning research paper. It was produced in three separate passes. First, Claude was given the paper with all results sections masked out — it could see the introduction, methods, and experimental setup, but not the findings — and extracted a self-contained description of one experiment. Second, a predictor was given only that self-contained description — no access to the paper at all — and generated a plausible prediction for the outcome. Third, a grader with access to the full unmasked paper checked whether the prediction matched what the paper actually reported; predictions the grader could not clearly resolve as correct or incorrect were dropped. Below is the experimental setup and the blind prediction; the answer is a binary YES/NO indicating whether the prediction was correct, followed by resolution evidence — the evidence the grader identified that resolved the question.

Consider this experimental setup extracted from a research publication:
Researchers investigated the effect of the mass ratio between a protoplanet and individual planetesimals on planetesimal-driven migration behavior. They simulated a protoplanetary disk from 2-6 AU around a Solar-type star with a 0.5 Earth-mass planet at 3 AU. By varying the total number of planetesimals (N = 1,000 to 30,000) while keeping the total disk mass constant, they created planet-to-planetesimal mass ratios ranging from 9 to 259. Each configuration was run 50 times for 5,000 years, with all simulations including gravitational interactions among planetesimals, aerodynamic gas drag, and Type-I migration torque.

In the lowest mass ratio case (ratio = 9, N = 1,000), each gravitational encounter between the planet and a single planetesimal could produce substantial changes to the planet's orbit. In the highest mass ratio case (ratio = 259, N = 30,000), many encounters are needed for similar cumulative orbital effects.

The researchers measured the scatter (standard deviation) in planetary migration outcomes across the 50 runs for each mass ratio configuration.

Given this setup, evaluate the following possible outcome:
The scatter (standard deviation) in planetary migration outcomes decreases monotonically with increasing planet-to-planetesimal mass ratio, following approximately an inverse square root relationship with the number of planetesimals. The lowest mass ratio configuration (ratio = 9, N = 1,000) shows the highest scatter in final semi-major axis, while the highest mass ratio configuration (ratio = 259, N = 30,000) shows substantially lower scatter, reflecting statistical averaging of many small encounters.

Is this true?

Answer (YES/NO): YES